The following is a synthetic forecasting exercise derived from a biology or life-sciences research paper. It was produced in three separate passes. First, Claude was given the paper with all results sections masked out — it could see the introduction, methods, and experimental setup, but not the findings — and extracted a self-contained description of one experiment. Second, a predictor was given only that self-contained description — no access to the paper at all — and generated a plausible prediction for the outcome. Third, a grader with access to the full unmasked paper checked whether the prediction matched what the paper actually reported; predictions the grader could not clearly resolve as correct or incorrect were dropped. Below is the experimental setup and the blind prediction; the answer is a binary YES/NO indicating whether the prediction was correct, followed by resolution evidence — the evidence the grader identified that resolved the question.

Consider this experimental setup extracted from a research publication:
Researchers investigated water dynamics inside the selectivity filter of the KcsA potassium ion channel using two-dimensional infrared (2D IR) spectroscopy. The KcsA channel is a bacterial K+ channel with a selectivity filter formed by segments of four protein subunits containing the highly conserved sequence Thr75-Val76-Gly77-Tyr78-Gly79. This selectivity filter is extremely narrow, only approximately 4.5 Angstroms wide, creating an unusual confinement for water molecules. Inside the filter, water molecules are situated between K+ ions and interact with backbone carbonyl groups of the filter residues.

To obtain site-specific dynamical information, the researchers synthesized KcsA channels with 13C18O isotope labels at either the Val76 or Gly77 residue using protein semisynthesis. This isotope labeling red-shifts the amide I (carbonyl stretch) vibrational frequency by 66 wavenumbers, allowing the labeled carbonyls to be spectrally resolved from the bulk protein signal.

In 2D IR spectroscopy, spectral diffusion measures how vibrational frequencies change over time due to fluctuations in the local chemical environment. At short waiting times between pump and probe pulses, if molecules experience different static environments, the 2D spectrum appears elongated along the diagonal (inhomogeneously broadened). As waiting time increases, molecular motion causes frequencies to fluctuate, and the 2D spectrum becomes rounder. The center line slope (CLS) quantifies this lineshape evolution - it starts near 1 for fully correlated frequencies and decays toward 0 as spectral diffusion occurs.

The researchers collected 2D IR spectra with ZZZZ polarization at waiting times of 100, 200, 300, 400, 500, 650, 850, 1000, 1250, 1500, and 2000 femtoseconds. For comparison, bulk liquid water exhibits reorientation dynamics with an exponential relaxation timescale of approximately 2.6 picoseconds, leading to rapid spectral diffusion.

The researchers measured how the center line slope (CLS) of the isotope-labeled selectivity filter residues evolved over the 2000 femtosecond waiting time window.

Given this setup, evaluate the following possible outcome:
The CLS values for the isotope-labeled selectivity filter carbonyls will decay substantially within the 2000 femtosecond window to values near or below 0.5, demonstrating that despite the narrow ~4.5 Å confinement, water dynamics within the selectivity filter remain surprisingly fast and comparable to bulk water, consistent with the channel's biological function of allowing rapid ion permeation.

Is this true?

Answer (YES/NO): NO